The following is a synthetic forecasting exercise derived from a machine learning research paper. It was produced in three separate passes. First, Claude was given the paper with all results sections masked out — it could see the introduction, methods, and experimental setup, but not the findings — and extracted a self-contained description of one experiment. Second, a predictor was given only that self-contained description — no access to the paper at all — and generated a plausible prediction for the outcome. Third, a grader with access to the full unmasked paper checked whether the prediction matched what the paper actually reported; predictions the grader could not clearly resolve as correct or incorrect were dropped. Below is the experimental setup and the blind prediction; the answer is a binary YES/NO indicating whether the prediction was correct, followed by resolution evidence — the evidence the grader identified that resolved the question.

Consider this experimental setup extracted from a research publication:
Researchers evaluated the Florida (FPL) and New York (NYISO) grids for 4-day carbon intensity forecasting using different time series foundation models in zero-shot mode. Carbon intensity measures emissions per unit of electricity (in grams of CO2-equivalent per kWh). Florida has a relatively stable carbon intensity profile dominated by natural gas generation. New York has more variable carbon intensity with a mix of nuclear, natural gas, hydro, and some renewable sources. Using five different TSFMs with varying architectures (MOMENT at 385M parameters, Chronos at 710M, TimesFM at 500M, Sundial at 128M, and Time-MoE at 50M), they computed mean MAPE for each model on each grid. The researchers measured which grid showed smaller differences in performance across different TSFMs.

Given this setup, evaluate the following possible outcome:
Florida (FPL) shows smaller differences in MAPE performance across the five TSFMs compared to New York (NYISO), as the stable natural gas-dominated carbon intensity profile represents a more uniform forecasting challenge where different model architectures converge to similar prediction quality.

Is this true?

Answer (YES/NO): YES